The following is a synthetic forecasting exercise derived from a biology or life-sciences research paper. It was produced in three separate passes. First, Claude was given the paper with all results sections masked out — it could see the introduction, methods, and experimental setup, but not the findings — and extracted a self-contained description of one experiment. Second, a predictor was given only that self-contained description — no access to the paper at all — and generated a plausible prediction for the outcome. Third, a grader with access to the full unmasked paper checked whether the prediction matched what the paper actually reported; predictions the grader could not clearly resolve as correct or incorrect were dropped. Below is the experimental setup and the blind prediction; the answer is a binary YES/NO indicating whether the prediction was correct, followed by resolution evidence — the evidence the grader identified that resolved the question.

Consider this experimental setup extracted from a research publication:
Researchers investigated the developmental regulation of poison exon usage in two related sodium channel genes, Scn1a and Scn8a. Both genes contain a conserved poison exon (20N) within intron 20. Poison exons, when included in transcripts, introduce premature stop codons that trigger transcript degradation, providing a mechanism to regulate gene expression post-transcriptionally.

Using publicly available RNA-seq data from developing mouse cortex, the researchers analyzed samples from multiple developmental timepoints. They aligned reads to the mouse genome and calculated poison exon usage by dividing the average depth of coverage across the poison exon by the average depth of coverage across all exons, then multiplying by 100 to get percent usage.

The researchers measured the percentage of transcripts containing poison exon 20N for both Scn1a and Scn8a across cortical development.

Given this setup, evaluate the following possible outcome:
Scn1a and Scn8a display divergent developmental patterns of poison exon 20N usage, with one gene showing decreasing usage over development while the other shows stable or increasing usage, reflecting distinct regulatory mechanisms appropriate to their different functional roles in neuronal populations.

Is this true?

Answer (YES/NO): NO